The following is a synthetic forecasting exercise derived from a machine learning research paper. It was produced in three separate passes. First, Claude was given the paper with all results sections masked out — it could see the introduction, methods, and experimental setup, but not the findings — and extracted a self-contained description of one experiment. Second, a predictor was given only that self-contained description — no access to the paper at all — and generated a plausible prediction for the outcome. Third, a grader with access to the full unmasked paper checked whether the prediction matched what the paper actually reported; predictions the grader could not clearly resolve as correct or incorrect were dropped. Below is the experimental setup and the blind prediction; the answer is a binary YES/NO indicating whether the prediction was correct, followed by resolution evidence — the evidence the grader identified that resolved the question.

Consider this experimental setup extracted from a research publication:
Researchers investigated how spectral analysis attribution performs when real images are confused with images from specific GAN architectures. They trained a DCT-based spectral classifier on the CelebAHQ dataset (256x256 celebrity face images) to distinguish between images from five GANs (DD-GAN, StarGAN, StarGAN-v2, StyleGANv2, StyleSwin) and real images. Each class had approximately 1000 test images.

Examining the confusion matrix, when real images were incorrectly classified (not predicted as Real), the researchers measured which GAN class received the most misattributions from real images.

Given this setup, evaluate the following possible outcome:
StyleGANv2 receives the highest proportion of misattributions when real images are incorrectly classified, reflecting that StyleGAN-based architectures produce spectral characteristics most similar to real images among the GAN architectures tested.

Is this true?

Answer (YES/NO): NO